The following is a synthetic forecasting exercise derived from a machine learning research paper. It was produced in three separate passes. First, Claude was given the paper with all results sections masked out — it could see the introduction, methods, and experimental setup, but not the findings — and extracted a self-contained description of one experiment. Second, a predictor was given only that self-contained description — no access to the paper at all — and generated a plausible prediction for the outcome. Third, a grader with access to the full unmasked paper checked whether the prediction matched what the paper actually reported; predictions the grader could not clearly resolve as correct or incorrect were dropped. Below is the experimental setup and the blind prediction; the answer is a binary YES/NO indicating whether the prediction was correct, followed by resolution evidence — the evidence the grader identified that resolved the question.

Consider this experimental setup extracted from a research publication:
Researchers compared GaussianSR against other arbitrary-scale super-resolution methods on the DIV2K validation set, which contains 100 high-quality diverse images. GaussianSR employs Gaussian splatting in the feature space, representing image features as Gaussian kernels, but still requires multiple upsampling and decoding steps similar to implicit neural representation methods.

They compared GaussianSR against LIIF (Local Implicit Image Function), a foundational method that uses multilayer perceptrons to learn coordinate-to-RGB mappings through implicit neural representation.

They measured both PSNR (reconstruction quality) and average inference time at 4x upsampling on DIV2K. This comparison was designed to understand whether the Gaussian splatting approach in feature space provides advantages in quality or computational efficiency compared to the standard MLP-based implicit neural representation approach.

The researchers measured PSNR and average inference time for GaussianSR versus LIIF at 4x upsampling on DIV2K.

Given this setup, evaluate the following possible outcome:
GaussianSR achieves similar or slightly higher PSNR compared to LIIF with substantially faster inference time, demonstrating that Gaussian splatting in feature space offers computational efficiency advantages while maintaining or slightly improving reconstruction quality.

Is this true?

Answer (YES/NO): NO